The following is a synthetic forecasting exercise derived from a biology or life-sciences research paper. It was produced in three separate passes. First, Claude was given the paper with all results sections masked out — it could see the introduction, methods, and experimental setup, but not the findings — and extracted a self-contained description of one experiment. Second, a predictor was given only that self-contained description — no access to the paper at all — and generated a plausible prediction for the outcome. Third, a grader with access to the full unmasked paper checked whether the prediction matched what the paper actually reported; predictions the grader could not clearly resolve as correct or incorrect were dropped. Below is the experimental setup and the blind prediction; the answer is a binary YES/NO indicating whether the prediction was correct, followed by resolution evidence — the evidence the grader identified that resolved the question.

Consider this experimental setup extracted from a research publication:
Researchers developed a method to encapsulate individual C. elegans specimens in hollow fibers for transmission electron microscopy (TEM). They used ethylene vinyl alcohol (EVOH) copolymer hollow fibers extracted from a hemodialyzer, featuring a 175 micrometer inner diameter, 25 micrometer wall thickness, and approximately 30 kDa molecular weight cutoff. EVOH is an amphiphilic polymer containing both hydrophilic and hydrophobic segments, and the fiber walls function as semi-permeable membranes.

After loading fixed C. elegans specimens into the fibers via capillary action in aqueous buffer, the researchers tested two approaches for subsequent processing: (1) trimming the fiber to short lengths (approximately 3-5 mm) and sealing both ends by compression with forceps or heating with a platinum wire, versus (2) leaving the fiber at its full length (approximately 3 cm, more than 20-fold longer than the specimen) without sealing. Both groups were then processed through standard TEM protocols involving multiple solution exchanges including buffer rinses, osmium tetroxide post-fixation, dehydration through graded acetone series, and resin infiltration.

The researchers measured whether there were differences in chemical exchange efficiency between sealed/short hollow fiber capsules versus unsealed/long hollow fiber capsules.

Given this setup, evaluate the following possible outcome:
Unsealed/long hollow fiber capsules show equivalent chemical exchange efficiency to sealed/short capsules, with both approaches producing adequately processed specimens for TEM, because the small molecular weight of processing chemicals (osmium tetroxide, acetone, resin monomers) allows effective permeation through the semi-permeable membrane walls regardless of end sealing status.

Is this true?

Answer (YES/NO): YES